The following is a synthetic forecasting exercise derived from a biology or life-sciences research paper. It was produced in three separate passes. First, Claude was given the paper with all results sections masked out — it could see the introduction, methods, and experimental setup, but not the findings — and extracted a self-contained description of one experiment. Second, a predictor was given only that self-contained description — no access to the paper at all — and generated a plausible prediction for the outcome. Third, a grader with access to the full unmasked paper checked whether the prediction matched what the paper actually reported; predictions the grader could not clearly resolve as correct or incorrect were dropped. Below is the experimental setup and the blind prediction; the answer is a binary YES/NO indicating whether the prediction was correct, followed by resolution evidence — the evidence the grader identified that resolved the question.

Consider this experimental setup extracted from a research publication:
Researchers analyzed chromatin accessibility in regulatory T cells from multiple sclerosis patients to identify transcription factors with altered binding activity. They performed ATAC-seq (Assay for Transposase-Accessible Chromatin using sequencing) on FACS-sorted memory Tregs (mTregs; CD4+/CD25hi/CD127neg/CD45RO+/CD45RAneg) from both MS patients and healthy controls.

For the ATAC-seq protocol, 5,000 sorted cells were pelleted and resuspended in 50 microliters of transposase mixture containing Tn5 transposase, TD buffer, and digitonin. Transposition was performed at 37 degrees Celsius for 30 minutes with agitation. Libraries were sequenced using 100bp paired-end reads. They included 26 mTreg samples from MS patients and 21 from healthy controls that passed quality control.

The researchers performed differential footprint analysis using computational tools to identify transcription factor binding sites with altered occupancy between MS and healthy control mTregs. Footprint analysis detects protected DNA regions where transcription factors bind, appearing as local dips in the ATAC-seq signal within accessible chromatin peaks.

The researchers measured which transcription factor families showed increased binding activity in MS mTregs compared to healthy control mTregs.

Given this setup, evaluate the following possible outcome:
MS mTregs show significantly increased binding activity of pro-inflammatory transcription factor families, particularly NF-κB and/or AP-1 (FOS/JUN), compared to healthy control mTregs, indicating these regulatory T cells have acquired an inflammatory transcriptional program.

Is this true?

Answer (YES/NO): YES